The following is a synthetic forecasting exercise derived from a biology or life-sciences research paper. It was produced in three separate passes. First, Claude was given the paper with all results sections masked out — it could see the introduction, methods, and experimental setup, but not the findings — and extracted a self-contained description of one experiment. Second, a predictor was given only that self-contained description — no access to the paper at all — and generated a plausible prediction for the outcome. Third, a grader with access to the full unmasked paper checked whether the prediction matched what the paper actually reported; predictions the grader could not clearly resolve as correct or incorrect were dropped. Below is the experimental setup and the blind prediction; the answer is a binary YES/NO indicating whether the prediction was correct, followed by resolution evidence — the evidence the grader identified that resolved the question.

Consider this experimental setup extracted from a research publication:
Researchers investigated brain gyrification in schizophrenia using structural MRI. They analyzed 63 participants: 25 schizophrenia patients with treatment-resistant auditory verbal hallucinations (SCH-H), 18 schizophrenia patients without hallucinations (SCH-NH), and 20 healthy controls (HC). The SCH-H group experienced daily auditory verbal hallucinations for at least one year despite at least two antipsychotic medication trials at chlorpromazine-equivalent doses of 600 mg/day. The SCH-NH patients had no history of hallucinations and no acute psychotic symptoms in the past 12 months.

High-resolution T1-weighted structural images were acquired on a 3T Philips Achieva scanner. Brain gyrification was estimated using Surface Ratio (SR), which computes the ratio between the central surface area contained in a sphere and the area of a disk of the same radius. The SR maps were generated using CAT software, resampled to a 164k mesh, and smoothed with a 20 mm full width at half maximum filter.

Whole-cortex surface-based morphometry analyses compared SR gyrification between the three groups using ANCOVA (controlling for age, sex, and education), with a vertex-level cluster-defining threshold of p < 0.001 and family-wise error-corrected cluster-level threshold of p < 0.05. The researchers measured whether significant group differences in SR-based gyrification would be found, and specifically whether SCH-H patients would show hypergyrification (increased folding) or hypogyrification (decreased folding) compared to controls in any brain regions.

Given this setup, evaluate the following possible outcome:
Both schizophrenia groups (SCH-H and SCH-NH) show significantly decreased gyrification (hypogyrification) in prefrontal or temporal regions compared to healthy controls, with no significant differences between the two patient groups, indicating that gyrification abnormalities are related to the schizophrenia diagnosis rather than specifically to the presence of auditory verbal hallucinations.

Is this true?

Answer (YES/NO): NO